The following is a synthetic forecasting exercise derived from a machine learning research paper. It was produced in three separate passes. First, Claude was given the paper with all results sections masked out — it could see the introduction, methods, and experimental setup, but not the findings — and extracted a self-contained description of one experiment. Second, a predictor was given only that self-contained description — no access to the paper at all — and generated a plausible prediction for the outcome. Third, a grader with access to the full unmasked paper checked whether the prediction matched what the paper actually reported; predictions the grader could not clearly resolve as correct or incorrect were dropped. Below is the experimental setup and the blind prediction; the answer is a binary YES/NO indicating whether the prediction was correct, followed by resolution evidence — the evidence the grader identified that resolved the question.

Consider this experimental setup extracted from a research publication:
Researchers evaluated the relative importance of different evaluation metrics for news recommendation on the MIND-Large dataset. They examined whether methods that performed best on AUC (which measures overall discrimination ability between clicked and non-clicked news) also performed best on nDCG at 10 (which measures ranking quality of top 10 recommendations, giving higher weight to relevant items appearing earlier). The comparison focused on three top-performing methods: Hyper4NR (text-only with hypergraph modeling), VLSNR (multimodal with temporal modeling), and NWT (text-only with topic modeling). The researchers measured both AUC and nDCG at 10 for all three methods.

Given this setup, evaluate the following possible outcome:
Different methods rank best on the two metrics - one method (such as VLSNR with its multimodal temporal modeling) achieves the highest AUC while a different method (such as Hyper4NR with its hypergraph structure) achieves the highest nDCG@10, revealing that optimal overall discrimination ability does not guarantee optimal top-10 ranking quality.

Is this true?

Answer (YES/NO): NO